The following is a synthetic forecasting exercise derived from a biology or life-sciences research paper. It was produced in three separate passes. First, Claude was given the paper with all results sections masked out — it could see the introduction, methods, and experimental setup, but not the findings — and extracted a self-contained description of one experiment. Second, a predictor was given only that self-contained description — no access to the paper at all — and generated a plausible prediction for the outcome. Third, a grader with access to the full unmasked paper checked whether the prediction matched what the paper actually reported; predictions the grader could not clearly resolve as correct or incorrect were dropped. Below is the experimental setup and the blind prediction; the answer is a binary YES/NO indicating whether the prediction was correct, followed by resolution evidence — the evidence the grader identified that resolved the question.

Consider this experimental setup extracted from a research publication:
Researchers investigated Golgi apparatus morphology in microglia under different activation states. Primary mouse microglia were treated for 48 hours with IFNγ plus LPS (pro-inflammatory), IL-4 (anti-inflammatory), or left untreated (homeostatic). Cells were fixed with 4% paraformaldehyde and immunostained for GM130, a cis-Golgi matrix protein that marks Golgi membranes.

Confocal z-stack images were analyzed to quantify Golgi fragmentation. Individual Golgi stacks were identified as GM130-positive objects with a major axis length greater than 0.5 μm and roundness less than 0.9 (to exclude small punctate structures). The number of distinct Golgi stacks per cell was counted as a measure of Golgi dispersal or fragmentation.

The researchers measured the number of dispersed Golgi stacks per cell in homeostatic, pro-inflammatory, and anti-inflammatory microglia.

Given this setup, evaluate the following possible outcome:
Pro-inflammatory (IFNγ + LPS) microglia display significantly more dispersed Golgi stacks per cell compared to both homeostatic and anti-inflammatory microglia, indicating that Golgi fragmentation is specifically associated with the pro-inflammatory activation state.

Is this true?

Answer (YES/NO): NO